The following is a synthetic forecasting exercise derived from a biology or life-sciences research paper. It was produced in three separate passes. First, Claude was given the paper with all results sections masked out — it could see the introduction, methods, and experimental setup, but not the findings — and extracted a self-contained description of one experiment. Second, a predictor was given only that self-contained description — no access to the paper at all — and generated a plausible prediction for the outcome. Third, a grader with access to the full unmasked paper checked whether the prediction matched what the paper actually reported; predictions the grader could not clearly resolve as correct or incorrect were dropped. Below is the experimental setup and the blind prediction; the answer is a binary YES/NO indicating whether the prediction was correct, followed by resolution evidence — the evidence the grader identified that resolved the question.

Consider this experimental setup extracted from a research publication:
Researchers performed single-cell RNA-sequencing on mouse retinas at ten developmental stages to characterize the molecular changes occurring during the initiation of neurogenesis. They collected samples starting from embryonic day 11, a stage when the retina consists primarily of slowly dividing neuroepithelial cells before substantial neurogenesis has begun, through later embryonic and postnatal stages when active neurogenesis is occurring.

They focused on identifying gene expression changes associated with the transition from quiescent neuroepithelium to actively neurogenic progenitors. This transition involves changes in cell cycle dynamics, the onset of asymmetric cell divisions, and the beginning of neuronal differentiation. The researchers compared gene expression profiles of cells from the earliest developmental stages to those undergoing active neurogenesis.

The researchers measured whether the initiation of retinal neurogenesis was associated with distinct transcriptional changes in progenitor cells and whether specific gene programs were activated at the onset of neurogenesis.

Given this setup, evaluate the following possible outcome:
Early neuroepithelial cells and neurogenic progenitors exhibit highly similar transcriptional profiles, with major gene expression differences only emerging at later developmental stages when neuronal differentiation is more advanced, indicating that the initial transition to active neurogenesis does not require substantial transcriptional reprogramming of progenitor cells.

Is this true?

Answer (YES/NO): NO